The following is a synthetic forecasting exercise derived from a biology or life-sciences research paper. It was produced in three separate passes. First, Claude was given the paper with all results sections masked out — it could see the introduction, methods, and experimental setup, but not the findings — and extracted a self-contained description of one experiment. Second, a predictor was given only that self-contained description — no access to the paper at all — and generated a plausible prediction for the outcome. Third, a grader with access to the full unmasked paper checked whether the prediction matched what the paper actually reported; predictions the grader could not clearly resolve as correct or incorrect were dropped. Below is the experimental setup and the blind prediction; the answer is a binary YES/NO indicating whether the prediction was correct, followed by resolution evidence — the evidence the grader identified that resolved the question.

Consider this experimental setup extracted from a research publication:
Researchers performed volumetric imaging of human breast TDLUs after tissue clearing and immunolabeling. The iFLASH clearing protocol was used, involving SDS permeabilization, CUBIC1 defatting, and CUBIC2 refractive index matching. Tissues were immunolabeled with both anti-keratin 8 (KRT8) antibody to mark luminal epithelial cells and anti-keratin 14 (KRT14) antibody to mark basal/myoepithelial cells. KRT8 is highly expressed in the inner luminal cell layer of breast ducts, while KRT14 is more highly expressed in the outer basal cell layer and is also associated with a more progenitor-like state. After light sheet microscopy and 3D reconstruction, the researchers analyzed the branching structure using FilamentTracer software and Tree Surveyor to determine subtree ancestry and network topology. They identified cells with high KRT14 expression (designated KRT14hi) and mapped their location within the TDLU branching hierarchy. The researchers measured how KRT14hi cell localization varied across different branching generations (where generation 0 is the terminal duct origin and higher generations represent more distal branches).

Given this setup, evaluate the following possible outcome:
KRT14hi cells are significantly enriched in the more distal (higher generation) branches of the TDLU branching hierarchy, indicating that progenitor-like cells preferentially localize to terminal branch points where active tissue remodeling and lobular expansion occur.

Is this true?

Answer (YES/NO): NO